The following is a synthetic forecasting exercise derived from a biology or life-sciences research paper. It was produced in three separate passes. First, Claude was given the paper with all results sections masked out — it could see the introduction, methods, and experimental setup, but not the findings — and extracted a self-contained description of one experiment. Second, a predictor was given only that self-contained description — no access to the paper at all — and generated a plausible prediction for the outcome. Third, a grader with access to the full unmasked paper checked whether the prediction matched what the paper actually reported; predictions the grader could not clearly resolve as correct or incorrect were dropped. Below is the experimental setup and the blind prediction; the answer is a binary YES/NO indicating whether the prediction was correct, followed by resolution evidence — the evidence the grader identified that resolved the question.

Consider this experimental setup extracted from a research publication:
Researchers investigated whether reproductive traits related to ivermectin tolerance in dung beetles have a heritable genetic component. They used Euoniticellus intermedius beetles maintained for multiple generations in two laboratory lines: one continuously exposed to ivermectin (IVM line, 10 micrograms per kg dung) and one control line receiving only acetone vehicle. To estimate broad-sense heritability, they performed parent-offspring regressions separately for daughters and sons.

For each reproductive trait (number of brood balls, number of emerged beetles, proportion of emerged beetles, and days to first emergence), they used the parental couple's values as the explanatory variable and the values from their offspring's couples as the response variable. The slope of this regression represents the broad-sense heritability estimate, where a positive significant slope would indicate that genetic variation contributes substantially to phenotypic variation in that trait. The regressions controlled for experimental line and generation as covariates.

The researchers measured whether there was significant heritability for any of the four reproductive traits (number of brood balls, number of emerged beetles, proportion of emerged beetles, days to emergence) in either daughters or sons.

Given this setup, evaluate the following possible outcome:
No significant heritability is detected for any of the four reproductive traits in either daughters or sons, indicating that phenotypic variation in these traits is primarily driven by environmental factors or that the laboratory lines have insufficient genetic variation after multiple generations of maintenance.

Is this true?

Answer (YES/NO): YES